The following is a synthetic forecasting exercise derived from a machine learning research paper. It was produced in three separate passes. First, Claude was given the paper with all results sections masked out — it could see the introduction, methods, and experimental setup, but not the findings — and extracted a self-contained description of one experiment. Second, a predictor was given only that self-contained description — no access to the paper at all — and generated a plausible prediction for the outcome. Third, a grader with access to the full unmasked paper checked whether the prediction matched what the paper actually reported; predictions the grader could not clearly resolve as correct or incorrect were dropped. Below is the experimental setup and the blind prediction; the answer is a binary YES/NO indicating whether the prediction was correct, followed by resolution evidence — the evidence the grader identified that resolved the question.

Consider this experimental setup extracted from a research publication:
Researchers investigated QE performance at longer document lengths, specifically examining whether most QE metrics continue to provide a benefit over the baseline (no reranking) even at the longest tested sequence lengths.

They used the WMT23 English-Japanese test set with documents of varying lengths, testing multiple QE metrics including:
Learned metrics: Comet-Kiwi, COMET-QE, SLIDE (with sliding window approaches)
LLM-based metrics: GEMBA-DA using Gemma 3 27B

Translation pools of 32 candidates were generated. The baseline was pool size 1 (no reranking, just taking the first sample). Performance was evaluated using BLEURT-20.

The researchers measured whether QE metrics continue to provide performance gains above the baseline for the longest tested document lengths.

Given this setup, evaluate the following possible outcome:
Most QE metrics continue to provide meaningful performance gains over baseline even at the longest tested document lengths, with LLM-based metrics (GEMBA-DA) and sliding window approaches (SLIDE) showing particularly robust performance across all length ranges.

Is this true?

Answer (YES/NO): NO